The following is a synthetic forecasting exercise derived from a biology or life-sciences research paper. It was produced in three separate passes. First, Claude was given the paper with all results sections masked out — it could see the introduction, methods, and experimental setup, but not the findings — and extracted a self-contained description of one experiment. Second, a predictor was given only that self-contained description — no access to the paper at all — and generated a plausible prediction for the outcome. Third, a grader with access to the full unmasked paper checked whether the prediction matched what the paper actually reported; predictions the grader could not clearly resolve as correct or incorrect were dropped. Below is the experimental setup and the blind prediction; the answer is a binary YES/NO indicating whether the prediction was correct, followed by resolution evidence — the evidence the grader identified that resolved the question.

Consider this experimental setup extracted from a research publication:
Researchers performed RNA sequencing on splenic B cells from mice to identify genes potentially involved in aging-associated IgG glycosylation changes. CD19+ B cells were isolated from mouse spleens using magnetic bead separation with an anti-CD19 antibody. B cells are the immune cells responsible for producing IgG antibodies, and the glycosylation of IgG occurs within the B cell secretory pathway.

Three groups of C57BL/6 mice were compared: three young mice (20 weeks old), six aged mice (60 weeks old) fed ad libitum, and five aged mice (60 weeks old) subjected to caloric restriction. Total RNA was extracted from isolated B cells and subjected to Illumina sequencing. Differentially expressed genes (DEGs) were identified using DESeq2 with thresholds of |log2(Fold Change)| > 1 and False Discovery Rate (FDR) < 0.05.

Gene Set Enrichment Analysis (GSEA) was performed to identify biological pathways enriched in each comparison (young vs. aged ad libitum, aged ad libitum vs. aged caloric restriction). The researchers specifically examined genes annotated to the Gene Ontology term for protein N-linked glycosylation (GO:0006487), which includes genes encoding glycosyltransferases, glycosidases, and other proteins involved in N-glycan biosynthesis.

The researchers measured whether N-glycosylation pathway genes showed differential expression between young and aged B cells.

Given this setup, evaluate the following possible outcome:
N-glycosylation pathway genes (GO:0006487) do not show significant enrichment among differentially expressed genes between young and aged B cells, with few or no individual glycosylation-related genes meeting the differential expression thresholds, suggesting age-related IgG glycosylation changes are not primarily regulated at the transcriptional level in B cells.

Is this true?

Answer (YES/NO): NO